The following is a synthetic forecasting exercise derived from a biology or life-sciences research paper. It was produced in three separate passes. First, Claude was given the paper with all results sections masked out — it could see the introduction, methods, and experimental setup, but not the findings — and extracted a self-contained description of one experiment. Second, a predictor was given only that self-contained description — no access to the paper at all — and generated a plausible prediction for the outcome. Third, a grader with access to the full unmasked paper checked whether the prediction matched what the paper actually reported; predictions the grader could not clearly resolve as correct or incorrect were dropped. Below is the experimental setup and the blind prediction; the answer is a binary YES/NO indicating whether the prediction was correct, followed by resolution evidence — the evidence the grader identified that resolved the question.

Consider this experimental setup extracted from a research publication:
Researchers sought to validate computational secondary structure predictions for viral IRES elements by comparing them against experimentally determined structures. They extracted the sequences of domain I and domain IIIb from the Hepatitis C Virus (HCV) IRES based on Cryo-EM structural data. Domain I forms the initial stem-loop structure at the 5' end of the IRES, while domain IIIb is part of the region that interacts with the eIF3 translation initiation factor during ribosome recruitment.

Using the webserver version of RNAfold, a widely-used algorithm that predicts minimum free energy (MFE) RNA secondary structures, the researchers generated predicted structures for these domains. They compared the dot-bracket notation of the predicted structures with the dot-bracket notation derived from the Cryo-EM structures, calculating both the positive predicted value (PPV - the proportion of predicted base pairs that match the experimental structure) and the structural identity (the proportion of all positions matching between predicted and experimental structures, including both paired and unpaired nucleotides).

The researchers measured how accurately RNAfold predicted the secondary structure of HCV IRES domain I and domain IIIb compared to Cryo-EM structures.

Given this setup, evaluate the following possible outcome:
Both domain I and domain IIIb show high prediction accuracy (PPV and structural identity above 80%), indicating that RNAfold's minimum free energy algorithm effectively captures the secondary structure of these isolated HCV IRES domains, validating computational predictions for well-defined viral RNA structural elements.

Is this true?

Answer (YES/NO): NO